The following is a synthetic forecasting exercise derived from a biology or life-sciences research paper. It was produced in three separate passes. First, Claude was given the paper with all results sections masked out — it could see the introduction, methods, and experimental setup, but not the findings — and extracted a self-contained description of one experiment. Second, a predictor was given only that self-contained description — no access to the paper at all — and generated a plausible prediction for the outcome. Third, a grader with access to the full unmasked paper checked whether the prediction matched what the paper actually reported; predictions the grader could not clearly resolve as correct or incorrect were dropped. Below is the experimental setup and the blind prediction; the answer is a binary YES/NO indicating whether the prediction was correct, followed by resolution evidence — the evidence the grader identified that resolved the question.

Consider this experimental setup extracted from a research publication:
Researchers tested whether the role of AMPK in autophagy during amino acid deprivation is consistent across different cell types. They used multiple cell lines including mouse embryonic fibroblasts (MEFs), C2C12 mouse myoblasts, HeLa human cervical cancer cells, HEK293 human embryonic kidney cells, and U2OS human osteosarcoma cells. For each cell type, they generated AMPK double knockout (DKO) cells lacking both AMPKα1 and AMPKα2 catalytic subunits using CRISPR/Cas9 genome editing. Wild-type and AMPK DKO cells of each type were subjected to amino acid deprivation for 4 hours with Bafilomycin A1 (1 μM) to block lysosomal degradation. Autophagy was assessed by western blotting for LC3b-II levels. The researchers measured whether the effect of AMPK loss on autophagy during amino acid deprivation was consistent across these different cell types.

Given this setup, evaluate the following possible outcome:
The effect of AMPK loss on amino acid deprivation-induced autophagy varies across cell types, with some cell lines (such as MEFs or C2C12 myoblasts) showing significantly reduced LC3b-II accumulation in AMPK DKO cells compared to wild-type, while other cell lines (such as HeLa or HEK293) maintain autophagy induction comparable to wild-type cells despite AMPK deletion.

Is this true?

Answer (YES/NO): NO